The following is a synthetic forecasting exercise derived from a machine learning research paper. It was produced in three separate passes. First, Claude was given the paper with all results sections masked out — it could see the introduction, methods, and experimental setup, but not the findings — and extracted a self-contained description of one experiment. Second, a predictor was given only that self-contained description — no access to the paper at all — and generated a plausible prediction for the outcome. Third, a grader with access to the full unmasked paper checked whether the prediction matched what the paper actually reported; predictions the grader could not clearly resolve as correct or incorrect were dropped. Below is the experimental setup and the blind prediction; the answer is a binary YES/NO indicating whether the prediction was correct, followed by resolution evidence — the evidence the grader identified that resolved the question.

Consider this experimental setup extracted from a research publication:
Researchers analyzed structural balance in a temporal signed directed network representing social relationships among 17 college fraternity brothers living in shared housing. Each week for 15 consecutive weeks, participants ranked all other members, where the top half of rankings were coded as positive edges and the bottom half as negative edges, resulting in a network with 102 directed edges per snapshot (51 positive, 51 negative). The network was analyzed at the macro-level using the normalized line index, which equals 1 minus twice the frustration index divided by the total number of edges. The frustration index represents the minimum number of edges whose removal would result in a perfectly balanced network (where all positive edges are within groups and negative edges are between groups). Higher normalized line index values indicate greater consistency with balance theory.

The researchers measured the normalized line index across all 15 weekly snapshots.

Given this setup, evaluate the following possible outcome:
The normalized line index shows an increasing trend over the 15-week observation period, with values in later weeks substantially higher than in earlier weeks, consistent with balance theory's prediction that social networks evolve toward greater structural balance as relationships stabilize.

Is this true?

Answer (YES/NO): NO